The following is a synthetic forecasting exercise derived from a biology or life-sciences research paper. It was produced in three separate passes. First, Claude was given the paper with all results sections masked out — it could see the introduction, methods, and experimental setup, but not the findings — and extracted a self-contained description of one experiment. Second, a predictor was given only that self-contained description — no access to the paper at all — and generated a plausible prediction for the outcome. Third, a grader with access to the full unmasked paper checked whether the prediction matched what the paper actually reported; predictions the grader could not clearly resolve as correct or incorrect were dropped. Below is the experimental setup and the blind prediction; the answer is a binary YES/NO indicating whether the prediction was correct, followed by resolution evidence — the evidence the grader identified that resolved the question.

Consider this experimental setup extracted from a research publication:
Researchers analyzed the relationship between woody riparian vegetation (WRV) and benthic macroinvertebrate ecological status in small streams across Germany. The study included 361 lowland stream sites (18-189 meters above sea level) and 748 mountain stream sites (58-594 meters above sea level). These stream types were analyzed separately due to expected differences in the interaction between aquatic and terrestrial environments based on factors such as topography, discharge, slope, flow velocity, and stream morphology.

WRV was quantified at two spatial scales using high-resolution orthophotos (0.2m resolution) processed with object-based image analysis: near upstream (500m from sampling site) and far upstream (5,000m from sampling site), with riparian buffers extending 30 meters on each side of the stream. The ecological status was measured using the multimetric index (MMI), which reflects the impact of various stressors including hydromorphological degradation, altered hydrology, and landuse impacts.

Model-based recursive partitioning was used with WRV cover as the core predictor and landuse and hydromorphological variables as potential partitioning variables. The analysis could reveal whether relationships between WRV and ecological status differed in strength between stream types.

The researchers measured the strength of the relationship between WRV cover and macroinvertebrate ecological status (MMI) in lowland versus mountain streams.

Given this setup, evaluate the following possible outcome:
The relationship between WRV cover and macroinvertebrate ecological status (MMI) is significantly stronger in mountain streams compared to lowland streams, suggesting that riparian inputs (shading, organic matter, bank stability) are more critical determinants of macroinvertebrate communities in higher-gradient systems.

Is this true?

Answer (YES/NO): NO